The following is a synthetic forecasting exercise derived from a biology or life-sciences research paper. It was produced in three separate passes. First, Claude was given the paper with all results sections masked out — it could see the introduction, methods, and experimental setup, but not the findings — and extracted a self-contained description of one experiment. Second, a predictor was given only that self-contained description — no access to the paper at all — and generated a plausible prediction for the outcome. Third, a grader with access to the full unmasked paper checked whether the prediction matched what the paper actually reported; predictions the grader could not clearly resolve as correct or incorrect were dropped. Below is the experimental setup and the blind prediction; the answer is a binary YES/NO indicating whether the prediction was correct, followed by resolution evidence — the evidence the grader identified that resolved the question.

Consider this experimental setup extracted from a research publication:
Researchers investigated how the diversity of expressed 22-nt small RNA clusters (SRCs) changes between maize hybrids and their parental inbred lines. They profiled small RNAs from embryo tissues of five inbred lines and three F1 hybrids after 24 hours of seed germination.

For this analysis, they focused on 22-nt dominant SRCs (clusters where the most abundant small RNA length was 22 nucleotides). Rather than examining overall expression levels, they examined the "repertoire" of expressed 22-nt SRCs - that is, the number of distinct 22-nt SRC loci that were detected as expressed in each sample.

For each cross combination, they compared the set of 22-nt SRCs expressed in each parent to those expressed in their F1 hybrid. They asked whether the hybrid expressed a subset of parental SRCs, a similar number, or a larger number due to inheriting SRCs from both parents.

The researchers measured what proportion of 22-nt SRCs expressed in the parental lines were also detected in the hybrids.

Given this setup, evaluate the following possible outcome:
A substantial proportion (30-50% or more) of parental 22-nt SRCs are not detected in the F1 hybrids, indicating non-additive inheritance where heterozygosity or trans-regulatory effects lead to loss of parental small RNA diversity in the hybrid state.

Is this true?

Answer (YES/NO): NO